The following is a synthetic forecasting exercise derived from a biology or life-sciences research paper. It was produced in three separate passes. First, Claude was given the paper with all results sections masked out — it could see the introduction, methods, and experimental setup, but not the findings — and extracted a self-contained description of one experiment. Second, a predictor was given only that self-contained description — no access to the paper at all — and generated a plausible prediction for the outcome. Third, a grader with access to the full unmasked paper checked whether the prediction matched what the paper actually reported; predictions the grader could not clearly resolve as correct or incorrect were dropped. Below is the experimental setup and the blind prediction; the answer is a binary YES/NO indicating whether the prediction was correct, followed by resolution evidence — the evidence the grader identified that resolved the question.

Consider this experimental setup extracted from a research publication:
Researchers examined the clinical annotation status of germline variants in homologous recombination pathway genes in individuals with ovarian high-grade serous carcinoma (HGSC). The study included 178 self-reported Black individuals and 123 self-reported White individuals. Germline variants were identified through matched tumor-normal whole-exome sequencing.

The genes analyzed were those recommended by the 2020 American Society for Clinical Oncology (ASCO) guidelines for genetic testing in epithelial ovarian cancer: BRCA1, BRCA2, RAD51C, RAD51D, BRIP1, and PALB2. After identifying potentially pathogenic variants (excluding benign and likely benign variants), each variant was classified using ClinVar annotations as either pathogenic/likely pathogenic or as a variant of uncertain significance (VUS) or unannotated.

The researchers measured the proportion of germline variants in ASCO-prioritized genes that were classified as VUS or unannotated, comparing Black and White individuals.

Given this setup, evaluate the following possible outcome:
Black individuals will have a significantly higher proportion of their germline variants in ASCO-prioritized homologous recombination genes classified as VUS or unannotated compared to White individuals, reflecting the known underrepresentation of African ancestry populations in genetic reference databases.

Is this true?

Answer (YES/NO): YES